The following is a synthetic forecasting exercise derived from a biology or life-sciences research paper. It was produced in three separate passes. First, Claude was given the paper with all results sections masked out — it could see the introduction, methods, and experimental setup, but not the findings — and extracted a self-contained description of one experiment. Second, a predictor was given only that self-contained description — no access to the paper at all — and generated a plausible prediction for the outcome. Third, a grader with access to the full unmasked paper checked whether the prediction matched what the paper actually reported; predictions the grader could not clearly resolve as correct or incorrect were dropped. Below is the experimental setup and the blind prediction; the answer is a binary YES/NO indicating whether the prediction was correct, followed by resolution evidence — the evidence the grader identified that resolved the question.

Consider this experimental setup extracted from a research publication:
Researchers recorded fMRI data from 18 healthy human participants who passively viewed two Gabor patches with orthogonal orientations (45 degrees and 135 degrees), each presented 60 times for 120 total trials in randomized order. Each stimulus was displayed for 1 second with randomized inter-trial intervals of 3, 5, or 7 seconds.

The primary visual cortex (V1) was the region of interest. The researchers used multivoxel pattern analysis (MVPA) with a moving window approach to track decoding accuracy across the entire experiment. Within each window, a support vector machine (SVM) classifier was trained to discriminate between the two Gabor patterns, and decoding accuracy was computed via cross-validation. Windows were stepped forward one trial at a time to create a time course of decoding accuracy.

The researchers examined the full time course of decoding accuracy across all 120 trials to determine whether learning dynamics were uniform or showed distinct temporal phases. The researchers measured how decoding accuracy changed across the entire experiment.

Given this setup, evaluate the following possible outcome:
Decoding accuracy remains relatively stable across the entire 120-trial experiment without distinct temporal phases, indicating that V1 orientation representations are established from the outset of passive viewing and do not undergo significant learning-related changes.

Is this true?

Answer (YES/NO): NO